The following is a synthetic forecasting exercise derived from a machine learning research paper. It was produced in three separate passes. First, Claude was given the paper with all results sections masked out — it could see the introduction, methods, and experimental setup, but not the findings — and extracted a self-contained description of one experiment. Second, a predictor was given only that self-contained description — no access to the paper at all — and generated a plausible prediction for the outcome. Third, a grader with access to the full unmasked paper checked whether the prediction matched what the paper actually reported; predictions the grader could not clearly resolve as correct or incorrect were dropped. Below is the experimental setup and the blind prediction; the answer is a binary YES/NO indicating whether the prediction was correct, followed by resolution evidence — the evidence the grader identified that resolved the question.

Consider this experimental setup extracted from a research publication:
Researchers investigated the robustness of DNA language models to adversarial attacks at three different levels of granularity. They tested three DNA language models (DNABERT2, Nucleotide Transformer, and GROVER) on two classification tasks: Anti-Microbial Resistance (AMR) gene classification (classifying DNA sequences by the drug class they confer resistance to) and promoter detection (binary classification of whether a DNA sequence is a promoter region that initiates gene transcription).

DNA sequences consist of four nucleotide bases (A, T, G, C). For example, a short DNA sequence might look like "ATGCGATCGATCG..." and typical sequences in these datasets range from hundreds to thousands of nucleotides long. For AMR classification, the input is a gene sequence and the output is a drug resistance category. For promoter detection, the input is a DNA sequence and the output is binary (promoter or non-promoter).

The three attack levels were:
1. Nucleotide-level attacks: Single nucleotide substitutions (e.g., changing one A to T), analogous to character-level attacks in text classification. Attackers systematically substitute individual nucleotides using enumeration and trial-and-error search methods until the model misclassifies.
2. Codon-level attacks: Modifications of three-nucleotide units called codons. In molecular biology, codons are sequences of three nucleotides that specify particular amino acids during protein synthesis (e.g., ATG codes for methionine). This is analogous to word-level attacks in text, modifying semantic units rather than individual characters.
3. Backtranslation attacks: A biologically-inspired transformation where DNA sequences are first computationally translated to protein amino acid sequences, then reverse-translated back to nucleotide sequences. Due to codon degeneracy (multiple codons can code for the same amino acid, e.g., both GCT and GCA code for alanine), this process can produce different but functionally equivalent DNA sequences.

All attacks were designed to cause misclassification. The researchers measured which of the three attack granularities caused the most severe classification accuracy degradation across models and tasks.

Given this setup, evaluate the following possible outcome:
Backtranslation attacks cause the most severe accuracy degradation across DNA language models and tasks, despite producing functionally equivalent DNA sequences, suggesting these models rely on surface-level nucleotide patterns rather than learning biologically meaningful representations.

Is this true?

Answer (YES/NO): NO